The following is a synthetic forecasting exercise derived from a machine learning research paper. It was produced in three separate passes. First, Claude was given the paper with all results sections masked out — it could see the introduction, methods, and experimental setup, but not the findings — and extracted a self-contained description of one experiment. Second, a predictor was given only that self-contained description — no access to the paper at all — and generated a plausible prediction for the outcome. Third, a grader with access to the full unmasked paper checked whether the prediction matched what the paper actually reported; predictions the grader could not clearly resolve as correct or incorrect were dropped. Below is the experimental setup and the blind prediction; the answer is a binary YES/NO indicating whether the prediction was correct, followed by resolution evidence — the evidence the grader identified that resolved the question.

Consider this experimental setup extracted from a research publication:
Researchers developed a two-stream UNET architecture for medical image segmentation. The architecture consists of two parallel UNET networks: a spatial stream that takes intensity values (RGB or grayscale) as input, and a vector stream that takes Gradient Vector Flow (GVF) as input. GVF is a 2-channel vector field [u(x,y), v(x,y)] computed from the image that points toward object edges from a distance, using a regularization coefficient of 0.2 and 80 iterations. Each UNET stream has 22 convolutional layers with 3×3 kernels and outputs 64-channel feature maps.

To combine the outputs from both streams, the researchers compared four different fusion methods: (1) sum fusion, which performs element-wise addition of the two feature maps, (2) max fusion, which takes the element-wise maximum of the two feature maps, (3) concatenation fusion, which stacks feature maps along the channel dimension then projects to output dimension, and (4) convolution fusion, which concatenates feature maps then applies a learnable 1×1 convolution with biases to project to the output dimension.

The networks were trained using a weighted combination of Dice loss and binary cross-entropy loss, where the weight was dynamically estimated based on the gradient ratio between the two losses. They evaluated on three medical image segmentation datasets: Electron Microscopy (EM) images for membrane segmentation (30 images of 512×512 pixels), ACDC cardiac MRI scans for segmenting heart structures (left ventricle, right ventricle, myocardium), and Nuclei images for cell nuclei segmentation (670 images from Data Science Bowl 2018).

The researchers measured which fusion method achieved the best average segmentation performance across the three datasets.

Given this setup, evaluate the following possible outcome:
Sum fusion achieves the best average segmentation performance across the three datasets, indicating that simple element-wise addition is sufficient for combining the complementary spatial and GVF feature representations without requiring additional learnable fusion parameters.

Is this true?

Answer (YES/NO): NO